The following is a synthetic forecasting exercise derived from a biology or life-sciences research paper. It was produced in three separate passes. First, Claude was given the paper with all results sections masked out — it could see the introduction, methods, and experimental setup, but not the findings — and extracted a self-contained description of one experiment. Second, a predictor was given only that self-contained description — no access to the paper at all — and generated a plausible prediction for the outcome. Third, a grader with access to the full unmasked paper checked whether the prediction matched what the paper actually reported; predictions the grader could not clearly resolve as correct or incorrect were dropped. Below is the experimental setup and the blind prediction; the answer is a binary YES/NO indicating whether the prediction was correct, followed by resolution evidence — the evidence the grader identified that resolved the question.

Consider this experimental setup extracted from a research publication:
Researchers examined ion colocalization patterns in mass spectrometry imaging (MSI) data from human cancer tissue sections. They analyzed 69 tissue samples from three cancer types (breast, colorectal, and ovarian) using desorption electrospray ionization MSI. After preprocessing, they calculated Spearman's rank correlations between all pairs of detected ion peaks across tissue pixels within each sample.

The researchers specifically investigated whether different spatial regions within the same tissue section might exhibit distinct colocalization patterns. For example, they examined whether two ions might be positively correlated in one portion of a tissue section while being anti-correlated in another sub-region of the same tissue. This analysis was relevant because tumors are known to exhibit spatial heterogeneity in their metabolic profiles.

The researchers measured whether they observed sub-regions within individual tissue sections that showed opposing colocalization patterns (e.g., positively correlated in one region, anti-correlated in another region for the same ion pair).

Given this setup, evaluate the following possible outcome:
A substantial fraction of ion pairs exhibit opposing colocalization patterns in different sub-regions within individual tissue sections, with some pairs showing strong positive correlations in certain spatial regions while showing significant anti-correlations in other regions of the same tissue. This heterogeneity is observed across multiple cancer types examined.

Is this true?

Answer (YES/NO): NO